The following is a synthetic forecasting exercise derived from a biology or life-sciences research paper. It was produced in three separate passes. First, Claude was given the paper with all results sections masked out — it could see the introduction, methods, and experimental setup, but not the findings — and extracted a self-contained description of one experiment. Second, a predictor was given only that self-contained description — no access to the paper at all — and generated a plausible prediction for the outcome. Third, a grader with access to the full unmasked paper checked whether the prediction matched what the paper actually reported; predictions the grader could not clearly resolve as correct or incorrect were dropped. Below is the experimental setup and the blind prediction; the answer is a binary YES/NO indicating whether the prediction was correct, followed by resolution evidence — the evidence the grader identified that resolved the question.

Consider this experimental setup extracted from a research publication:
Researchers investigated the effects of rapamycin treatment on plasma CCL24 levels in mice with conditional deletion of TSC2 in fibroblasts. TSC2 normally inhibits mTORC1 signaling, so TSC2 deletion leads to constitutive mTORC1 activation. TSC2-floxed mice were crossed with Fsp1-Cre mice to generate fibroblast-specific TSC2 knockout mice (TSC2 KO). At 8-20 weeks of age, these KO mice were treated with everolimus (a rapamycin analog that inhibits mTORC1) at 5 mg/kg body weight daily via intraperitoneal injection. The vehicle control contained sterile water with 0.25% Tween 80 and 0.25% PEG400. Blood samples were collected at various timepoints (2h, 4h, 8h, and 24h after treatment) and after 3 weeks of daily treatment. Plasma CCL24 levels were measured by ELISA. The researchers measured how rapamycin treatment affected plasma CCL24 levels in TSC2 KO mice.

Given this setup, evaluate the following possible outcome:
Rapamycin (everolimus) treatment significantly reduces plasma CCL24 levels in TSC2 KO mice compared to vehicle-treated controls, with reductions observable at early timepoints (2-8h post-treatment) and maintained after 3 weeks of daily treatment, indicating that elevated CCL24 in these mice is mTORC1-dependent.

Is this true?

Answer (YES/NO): NO